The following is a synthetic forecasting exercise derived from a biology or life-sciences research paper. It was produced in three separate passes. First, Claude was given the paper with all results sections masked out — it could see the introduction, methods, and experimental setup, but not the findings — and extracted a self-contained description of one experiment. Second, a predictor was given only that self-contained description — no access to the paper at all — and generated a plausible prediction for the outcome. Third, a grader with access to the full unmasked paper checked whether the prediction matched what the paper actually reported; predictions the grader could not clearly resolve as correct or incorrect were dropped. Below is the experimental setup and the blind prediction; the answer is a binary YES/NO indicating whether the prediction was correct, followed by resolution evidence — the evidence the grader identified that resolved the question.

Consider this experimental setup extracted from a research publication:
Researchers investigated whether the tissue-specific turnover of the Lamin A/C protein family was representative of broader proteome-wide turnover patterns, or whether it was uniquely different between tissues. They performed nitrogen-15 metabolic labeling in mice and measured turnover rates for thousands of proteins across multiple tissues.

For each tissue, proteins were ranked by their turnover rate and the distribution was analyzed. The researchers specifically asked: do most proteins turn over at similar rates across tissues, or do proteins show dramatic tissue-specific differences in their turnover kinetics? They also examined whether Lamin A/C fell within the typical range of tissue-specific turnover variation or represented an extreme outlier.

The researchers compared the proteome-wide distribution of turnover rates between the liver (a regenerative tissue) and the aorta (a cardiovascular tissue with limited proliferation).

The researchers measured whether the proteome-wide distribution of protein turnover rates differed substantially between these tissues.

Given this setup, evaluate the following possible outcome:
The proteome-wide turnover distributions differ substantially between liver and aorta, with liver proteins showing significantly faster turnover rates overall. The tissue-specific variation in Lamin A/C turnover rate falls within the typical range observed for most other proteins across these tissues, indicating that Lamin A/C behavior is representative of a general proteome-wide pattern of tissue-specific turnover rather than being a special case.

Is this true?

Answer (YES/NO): NO